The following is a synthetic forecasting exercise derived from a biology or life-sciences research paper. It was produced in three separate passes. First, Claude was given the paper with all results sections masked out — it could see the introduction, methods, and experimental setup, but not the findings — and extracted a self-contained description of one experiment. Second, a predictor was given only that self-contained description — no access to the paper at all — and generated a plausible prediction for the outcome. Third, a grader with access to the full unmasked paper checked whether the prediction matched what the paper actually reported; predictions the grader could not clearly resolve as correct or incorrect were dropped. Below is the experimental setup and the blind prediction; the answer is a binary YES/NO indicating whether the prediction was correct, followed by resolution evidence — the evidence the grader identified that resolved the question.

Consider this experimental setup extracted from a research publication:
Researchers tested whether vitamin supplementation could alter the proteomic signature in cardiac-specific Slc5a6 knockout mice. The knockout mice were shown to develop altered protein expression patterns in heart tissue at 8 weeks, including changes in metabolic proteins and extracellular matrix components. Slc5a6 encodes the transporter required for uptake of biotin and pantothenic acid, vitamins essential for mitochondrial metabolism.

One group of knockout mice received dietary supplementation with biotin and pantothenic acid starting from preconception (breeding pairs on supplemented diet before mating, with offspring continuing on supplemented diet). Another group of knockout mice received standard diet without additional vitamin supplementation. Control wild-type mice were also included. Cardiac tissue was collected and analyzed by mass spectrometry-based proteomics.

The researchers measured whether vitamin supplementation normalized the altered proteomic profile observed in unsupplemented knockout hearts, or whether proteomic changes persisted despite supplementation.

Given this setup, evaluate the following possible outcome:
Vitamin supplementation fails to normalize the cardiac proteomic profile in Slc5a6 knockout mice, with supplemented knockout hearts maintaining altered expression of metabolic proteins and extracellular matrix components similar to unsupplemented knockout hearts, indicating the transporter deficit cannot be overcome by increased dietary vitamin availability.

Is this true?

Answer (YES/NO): NO